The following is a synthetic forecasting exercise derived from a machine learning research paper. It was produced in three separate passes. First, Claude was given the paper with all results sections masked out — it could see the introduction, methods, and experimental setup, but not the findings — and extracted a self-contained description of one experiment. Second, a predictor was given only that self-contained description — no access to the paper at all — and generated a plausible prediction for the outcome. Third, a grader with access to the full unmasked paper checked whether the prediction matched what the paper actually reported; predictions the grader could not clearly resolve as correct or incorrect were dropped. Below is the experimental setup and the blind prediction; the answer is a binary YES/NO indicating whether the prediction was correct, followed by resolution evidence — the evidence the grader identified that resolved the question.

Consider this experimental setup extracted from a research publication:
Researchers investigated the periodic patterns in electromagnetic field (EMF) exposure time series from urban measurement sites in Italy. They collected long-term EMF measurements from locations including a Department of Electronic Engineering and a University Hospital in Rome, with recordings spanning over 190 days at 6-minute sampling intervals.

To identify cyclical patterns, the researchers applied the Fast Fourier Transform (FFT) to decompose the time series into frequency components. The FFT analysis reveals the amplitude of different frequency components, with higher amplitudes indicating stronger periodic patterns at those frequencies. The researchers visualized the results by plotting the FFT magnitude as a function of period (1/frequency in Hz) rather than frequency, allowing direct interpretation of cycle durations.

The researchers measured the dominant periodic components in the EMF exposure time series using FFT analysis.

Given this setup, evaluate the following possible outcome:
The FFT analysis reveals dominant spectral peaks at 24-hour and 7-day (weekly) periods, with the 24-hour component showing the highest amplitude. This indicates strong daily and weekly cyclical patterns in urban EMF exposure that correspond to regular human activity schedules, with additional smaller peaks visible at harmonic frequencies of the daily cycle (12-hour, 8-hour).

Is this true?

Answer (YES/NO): NO